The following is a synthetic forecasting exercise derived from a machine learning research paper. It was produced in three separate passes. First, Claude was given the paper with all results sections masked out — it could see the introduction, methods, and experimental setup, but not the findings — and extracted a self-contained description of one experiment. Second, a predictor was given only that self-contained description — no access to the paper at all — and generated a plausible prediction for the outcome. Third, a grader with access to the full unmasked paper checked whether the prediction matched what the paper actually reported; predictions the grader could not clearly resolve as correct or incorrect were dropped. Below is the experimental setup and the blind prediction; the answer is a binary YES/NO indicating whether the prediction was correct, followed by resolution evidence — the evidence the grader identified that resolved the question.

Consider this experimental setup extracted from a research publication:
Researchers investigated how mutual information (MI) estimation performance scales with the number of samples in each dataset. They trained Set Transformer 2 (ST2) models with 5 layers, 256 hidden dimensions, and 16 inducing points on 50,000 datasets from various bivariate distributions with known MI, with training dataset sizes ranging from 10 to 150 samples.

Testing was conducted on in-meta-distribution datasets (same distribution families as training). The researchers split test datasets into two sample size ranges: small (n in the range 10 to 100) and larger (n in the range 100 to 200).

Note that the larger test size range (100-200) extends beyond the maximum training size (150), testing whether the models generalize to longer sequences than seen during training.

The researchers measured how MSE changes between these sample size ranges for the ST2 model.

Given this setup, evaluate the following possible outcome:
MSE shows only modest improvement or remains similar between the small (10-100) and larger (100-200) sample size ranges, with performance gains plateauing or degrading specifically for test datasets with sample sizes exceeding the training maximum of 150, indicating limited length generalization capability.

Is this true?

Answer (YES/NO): NO